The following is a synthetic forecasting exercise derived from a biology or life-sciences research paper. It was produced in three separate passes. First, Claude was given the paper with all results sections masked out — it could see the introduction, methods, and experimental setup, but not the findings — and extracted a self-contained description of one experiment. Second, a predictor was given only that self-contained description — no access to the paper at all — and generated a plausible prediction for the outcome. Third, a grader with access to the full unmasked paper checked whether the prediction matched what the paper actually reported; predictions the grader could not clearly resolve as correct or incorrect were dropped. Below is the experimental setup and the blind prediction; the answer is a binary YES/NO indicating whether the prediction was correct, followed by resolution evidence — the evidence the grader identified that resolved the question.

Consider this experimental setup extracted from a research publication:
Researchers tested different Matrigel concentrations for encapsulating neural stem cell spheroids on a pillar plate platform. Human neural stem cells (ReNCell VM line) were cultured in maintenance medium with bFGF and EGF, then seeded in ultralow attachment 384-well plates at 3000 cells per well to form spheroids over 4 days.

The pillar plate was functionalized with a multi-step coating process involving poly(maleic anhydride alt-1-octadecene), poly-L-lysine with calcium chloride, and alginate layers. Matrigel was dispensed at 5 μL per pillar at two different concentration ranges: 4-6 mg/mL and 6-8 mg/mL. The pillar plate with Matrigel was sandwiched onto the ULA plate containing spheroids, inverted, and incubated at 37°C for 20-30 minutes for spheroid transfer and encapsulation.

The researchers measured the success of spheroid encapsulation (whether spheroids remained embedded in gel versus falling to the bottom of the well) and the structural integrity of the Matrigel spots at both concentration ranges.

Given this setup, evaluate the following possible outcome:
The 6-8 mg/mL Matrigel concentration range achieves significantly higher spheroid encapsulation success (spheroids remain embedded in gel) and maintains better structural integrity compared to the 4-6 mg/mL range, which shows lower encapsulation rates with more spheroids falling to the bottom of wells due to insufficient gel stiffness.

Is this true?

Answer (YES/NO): NO